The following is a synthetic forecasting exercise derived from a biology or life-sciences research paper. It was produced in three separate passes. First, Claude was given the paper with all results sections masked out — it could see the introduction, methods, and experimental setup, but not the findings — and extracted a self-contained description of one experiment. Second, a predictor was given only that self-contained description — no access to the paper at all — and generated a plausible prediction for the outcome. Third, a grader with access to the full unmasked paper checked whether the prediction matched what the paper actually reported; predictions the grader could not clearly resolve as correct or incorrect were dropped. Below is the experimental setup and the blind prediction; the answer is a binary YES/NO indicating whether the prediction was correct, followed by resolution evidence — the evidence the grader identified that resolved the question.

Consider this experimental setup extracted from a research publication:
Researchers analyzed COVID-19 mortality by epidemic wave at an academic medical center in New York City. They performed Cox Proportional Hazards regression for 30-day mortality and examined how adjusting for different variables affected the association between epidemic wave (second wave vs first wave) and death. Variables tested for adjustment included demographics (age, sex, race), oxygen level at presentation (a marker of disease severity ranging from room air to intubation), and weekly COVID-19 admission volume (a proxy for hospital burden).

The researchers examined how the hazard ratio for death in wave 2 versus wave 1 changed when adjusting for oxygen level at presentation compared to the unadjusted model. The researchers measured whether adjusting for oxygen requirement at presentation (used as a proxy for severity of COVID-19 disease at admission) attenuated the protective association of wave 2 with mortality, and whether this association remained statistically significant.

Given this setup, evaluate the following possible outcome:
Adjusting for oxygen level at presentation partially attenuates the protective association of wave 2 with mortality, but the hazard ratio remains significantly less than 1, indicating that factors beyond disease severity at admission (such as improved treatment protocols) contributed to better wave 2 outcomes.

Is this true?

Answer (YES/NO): YES